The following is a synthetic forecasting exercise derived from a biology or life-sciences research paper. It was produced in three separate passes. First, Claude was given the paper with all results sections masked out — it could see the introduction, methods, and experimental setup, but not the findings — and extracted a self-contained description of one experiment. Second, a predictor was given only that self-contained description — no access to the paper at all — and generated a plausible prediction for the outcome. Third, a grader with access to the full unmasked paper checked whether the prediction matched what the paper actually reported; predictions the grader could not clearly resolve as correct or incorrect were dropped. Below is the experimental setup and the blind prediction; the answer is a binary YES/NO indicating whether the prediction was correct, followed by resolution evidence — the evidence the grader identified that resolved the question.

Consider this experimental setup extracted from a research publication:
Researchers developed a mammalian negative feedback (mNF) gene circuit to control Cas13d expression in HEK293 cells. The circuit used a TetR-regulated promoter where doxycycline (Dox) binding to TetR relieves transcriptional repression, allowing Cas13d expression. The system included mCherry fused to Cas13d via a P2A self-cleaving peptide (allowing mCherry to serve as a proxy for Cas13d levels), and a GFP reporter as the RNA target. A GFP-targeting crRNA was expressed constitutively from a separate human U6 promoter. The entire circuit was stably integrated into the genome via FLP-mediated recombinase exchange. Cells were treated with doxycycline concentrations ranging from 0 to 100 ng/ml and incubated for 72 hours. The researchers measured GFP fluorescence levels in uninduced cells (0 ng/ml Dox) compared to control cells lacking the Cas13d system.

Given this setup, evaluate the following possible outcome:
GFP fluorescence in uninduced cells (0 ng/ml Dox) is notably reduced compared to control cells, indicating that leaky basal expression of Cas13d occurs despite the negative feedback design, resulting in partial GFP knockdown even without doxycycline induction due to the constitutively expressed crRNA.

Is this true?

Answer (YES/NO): YES